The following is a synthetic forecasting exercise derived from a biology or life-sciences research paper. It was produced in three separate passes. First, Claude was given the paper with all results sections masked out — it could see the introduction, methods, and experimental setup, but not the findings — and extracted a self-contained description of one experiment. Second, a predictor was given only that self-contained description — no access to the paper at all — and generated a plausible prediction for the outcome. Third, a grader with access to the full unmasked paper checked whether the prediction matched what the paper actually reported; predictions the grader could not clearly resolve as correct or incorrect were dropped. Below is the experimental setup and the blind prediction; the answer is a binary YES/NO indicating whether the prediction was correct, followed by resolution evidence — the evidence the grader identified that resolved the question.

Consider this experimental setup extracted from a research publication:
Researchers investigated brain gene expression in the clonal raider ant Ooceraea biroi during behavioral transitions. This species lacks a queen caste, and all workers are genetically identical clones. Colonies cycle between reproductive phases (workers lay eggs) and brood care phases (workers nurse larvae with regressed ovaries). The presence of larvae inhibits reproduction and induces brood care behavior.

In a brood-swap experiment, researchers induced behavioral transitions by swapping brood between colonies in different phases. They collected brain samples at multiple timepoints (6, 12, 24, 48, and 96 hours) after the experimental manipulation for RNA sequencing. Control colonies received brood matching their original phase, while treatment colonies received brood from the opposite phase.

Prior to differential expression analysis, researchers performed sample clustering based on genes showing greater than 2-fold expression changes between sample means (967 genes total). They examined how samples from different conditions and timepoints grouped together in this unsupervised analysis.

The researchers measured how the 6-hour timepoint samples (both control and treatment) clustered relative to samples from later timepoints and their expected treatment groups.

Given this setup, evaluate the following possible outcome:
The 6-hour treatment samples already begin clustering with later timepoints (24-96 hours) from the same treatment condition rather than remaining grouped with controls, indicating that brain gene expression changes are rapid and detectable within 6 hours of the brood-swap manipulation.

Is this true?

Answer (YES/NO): NO